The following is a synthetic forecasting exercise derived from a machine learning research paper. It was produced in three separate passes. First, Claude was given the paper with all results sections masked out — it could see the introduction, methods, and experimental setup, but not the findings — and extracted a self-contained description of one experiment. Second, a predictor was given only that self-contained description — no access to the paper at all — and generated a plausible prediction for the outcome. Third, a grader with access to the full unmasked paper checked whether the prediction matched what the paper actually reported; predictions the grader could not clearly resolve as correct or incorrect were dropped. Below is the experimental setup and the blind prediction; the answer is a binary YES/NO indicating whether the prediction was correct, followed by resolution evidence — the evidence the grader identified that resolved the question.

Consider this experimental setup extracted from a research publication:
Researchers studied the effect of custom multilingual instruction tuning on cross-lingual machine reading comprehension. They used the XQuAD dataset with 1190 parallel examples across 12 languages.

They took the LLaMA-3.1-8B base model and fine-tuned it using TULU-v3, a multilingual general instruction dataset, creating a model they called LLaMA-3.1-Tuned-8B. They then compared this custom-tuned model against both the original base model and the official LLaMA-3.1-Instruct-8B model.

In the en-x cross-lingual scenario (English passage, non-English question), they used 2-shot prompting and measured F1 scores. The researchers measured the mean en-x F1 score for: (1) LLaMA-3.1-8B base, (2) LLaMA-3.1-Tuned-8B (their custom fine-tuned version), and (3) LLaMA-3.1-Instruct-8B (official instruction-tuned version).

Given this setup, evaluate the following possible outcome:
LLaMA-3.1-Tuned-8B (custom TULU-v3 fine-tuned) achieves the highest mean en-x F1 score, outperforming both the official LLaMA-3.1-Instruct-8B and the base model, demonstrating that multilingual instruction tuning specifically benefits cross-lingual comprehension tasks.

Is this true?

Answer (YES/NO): NO